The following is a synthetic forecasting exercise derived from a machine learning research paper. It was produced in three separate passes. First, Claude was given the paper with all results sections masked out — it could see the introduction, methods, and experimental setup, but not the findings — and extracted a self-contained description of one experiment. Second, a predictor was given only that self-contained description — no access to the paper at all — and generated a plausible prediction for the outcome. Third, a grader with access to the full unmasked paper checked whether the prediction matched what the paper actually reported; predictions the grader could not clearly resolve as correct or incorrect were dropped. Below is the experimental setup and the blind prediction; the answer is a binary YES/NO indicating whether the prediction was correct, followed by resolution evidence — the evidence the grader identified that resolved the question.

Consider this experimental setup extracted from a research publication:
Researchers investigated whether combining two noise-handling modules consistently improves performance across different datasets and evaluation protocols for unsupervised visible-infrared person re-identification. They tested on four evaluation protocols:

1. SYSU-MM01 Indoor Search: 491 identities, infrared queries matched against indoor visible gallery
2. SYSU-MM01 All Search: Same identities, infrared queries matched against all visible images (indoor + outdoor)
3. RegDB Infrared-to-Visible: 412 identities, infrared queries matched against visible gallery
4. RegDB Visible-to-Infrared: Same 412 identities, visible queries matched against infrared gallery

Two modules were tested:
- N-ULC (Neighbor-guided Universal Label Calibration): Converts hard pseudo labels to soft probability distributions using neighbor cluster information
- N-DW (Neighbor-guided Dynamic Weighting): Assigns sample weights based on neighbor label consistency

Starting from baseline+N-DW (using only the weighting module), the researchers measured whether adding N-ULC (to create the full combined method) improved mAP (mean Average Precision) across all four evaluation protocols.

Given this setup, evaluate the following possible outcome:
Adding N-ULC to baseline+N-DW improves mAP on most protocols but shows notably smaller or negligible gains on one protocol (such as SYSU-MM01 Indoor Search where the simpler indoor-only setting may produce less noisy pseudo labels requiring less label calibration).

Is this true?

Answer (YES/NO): NO